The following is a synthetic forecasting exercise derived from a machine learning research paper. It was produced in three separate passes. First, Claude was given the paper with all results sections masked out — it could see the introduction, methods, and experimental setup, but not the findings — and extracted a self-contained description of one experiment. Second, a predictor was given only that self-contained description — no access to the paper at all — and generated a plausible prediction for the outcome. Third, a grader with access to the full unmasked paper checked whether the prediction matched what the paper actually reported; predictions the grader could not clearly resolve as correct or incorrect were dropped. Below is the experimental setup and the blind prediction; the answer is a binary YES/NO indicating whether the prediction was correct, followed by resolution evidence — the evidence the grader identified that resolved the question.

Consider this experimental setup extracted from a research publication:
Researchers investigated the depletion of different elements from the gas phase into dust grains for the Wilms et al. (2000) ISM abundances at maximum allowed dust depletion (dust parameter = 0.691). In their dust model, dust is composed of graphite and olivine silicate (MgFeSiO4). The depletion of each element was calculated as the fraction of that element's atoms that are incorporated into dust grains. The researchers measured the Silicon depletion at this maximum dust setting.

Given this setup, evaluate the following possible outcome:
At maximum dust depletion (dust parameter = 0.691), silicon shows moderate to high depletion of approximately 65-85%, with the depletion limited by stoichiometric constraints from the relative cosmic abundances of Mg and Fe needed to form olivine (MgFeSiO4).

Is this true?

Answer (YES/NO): NO